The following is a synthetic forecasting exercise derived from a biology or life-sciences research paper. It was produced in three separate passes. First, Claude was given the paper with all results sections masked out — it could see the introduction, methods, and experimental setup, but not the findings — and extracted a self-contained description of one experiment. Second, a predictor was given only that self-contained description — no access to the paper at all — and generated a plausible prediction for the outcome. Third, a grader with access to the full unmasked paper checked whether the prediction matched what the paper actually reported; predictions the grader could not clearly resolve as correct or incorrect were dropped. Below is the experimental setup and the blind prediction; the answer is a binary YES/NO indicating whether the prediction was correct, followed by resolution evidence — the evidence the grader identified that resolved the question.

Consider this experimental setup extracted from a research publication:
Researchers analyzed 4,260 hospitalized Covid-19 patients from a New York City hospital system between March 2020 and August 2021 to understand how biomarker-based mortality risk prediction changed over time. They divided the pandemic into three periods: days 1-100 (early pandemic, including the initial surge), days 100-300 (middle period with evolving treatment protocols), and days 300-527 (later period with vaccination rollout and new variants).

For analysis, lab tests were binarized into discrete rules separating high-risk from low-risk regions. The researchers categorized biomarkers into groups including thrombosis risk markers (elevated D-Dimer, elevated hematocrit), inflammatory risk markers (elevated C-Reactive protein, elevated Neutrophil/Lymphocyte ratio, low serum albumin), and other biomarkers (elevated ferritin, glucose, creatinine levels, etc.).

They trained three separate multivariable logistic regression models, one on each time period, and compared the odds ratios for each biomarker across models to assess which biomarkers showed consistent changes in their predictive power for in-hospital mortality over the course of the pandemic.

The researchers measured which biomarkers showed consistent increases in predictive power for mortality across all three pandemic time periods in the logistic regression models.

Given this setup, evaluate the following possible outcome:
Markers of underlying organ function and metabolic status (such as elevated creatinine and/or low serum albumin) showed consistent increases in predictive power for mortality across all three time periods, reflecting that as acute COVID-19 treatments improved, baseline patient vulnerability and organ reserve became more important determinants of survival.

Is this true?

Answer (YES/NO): NO